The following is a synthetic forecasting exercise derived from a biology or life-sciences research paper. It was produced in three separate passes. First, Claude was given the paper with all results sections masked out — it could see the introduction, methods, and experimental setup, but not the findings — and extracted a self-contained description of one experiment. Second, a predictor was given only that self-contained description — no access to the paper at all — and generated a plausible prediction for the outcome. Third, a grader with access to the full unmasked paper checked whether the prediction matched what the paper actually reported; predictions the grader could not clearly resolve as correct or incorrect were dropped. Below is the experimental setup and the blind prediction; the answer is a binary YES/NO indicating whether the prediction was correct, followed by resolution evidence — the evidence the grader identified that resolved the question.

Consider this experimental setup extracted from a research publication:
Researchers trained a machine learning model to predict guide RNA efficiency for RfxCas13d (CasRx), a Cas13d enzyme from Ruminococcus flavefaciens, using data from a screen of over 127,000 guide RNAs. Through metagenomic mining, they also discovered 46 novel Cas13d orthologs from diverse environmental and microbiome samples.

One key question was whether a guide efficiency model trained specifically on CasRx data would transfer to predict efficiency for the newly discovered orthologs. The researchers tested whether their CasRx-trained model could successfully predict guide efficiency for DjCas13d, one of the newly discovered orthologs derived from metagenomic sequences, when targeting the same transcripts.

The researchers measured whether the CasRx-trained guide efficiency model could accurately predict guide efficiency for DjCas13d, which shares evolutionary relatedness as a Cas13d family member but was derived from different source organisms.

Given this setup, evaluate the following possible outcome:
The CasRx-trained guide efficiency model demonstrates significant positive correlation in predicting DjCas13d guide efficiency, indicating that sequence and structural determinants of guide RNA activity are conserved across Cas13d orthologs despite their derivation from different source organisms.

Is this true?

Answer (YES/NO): YES